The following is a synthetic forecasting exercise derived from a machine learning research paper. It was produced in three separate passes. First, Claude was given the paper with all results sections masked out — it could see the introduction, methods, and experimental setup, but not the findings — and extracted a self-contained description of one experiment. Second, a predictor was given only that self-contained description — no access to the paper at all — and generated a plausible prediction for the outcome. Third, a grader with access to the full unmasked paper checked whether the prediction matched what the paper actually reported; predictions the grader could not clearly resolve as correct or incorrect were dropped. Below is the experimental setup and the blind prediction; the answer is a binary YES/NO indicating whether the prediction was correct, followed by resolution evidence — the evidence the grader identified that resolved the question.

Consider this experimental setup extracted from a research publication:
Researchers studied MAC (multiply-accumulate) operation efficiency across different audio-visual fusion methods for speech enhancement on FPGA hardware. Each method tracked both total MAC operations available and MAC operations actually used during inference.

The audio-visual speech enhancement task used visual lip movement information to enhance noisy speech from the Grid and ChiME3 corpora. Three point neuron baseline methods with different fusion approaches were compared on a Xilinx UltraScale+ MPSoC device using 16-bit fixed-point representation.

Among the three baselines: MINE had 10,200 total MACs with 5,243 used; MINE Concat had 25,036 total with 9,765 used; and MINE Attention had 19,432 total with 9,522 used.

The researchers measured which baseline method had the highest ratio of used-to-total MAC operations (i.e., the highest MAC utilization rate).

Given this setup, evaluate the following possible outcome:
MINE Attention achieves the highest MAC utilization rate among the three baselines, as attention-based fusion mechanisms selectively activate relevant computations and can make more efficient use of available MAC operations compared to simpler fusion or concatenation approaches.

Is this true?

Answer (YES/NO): NO